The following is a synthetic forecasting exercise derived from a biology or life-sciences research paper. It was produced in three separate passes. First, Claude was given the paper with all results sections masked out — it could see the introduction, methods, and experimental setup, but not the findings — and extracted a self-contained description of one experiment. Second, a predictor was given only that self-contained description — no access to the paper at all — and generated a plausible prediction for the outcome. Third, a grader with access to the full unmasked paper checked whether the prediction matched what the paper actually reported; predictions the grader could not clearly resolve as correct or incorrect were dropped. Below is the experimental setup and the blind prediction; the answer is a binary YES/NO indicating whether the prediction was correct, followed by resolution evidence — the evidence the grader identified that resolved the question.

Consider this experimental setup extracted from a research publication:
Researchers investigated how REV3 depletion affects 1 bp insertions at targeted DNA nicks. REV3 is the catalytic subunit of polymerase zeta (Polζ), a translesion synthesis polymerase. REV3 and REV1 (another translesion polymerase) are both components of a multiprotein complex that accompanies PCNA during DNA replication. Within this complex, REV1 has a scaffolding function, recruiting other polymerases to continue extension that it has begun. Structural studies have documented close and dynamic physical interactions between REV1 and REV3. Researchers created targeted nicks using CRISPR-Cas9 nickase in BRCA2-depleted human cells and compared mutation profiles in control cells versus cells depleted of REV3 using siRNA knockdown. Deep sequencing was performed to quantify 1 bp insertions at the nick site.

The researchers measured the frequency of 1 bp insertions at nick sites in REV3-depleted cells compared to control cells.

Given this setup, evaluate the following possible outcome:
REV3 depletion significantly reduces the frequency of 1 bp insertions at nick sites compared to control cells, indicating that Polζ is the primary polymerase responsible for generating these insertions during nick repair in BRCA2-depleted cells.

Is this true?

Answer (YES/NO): NO